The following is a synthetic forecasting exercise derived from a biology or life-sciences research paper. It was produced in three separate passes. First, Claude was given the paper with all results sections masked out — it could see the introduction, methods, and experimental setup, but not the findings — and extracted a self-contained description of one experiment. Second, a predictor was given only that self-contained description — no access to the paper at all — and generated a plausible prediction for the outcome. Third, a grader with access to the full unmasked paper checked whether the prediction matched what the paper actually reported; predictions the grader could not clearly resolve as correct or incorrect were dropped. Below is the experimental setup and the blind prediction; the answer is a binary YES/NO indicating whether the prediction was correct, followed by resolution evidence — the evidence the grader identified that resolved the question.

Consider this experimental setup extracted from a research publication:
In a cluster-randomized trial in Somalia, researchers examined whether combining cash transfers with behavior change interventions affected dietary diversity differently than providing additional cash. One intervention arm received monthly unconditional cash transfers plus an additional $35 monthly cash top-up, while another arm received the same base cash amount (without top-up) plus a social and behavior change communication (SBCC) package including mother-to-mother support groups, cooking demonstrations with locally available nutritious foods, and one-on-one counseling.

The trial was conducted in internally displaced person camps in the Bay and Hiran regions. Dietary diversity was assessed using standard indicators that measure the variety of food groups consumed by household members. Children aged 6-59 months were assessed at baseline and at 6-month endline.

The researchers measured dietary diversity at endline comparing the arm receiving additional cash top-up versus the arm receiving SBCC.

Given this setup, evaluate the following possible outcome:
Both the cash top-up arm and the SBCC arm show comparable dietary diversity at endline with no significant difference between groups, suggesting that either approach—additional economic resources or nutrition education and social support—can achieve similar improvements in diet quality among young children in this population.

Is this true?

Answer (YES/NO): NO